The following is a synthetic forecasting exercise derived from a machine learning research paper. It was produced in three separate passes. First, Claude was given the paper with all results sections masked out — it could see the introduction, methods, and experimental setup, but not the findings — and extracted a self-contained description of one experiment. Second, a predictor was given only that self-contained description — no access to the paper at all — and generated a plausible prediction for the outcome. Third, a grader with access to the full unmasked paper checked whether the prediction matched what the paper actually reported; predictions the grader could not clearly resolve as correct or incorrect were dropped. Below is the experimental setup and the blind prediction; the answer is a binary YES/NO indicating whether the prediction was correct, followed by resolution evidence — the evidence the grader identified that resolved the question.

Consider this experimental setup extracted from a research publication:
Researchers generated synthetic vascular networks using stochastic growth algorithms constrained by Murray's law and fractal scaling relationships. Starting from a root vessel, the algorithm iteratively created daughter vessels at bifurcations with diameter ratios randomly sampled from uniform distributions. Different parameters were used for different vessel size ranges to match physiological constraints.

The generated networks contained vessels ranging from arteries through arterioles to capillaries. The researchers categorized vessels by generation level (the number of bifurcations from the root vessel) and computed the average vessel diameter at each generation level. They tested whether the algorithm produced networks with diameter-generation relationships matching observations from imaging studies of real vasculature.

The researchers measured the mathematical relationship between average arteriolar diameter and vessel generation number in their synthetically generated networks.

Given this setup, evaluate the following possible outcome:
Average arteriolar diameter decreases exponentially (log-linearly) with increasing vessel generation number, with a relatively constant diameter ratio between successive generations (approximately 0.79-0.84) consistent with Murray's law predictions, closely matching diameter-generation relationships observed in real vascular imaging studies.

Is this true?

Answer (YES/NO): NO